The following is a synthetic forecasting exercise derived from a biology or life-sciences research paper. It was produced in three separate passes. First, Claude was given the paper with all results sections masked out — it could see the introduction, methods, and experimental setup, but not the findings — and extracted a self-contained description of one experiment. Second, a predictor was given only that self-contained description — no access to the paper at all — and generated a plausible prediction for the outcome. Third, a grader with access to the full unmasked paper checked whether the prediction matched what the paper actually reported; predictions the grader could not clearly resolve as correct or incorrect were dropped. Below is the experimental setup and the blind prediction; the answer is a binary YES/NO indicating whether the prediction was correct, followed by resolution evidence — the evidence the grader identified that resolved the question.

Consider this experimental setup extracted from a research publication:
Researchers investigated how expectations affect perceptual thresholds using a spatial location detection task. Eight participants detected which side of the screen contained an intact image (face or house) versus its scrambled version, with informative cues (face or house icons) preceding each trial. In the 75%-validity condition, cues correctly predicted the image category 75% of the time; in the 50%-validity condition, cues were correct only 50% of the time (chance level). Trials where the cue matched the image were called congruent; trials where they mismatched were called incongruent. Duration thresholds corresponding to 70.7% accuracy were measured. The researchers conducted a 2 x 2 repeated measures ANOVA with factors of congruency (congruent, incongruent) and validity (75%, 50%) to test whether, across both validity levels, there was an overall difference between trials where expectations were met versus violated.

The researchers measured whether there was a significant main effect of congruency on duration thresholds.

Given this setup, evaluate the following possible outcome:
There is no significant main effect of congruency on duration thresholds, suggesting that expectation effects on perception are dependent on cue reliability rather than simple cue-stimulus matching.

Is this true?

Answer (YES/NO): NO